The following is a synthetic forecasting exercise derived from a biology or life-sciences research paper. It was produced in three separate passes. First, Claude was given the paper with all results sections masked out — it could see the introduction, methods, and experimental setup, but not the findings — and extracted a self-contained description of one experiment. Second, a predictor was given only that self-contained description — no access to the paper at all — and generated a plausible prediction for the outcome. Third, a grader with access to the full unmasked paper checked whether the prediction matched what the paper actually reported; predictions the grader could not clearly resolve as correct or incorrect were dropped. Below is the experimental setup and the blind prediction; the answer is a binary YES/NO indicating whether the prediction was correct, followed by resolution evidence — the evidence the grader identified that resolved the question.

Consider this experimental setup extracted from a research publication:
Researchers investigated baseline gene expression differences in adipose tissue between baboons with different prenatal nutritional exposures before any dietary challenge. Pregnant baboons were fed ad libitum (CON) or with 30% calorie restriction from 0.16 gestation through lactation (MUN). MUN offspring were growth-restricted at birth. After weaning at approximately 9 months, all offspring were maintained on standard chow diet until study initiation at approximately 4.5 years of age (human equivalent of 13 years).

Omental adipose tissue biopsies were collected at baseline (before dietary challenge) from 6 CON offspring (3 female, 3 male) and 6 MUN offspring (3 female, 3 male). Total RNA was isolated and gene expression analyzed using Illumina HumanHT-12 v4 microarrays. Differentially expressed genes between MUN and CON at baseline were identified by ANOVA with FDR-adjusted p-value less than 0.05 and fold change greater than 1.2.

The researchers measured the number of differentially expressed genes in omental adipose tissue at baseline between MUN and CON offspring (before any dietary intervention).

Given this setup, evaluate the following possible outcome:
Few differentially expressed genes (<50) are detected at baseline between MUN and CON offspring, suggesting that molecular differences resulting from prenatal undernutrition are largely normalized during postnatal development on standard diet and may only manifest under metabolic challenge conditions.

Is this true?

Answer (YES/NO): YES